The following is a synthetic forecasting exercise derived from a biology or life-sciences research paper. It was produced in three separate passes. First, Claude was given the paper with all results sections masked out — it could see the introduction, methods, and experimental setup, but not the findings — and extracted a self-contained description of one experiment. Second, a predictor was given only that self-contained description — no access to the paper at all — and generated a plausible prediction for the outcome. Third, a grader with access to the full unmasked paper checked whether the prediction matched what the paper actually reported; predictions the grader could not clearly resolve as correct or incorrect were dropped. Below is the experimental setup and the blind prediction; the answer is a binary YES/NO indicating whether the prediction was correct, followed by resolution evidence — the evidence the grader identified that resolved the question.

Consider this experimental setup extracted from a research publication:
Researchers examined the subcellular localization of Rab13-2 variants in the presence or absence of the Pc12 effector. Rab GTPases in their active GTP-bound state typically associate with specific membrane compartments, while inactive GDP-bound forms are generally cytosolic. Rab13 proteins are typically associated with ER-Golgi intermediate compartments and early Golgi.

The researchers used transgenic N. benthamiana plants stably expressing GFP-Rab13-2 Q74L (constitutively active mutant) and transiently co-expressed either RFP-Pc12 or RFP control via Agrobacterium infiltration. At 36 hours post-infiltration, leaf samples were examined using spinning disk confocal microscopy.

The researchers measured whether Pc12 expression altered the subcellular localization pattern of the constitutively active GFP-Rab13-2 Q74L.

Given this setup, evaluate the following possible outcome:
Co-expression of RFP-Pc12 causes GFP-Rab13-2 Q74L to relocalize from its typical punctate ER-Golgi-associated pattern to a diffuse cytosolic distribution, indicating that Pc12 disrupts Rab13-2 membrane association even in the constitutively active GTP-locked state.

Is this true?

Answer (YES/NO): NO